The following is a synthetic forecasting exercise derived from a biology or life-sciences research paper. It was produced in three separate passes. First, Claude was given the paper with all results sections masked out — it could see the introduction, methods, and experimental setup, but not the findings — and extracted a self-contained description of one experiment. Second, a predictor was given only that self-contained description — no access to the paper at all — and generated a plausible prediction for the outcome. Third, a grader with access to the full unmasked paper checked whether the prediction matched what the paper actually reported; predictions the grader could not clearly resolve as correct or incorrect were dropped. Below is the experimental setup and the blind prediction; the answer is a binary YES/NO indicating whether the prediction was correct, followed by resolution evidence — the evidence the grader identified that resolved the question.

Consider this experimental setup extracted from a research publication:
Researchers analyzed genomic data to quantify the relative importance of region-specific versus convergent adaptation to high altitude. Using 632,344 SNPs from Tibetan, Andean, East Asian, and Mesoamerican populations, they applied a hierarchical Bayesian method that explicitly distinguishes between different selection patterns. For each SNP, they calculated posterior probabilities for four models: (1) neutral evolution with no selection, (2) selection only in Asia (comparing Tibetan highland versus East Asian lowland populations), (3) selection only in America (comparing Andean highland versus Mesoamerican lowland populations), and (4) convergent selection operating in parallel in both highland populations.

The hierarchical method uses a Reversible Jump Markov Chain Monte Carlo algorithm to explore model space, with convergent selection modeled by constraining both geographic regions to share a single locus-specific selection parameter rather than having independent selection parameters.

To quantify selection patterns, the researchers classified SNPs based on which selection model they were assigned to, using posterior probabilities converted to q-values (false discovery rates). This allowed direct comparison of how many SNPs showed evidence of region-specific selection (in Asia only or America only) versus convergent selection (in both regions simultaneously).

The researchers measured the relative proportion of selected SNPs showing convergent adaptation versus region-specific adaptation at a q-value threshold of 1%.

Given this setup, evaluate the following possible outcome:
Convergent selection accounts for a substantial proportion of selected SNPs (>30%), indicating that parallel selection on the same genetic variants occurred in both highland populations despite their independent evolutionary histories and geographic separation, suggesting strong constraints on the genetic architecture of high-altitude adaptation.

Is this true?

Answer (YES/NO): YES